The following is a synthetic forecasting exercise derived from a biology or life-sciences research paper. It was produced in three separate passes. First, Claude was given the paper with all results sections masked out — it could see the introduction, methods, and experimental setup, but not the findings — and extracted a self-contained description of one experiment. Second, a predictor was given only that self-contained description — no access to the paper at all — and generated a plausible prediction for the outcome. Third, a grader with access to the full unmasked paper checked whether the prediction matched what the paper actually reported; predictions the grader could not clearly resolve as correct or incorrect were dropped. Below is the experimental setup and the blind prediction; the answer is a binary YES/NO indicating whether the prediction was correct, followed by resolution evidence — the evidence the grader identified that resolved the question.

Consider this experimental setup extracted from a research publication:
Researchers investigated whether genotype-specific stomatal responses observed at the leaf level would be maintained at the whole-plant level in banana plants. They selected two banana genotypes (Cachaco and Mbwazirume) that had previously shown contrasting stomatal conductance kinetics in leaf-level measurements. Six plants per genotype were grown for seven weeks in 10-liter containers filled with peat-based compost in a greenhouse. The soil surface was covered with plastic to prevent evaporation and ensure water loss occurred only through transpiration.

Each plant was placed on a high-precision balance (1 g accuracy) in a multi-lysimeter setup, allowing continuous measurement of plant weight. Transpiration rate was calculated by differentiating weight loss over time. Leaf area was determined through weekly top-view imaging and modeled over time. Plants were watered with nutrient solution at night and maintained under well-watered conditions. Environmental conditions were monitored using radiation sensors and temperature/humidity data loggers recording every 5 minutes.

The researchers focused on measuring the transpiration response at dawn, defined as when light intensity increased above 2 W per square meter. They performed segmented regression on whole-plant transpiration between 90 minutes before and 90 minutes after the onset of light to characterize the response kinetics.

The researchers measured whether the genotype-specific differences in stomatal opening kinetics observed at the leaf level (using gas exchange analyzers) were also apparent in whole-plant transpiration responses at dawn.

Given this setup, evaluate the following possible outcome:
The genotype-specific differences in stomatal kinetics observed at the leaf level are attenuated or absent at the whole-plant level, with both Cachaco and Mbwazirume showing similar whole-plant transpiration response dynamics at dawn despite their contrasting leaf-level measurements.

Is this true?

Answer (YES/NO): NO